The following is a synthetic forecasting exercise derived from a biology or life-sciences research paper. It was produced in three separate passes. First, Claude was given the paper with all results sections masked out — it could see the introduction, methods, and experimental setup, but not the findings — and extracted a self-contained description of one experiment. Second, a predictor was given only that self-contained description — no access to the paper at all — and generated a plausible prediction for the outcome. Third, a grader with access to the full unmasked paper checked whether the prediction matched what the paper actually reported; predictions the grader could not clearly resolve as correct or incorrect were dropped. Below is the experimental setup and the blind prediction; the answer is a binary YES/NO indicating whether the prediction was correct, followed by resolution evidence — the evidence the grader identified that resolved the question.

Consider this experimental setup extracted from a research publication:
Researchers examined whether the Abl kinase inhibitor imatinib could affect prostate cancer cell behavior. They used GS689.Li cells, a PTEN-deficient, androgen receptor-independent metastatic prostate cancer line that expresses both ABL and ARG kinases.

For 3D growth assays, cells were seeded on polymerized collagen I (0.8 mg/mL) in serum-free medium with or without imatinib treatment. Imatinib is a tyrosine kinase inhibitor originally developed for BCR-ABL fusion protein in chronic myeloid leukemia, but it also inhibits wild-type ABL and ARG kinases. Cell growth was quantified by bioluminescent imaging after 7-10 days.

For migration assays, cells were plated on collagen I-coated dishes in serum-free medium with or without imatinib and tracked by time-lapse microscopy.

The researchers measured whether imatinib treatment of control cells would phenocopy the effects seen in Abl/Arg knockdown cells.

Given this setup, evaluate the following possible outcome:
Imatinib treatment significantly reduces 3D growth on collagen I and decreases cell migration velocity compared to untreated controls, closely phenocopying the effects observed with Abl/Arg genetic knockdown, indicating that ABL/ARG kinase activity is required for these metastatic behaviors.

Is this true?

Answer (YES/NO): NO